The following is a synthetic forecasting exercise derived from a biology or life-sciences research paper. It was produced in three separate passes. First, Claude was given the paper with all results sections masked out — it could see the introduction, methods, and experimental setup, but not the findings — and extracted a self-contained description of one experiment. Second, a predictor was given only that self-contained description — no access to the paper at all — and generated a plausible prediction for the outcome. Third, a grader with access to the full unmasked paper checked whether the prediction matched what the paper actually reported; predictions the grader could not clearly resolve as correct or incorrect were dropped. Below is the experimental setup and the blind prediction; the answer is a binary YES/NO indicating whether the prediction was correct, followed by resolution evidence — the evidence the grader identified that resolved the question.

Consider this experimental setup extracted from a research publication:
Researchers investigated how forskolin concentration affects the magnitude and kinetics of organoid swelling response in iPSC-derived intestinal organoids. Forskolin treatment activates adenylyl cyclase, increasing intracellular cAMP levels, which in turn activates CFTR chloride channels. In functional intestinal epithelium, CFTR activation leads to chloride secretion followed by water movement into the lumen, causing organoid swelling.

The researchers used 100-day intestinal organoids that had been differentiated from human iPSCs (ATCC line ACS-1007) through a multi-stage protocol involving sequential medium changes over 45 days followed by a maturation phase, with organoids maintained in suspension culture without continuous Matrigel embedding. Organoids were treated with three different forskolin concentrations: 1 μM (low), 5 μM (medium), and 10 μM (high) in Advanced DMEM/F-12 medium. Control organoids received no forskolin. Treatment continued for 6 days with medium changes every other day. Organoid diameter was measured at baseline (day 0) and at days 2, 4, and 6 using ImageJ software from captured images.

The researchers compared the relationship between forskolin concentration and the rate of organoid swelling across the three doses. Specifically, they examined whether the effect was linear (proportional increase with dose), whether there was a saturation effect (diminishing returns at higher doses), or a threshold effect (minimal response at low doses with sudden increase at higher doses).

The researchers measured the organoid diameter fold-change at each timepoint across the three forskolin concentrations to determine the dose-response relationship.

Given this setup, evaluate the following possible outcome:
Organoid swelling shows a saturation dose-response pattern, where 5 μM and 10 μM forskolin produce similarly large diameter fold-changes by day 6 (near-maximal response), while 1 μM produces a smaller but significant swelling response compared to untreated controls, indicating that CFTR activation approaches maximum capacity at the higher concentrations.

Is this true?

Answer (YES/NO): NO